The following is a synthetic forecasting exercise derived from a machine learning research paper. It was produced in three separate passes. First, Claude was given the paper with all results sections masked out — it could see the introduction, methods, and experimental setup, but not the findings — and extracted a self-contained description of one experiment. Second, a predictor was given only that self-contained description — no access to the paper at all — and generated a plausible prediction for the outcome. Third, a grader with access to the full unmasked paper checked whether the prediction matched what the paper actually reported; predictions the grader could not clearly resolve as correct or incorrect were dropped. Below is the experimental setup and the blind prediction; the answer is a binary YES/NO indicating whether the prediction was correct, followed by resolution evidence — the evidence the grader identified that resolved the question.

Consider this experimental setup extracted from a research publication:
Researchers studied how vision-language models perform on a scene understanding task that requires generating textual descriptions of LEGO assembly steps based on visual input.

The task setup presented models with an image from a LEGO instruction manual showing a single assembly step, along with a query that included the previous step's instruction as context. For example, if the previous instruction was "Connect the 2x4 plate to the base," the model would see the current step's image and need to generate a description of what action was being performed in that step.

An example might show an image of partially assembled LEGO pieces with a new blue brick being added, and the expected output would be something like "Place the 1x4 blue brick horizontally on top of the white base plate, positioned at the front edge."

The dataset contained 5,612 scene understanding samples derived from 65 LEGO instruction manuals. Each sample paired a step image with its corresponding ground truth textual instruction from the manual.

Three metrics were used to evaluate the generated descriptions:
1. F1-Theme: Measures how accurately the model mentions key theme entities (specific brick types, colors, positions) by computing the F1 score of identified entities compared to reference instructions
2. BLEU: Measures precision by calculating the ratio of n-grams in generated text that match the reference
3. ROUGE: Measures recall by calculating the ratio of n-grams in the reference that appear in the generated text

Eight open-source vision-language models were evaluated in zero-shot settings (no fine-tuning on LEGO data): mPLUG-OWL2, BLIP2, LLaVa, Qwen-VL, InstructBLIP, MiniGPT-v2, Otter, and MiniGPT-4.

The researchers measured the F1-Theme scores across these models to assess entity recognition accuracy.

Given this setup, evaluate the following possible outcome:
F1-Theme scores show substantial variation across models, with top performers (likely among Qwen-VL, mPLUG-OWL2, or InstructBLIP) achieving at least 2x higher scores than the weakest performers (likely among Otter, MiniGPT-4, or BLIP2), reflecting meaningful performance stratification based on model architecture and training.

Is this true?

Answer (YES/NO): NO